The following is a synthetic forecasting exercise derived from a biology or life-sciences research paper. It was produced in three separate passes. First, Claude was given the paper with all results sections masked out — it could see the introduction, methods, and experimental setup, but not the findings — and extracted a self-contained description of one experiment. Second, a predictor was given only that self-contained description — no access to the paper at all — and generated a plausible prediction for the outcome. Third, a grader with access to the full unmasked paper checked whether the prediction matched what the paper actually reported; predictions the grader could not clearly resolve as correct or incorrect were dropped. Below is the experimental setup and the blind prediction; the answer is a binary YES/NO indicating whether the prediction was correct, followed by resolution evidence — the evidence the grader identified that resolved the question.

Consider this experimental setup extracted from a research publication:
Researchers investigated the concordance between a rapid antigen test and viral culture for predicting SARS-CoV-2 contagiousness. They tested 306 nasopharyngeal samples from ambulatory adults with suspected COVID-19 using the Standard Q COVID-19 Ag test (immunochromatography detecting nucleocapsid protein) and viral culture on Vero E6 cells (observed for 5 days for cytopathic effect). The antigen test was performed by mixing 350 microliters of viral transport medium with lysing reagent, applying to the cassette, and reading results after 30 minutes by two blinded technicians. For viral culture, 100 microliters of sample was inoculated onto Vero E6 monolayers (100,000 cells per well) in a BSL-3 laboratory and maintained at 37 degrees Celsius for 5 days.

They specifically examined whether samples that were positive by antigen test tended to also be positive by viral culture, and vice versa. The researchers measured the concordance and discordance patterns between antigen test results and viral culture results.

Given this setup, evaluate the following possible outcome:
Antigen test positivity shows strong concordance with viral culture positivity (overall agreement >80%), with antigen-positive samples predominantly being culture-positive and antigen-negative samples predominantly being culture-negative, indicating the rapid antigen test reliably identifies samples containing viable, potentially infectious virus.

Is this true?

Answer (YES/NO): YES